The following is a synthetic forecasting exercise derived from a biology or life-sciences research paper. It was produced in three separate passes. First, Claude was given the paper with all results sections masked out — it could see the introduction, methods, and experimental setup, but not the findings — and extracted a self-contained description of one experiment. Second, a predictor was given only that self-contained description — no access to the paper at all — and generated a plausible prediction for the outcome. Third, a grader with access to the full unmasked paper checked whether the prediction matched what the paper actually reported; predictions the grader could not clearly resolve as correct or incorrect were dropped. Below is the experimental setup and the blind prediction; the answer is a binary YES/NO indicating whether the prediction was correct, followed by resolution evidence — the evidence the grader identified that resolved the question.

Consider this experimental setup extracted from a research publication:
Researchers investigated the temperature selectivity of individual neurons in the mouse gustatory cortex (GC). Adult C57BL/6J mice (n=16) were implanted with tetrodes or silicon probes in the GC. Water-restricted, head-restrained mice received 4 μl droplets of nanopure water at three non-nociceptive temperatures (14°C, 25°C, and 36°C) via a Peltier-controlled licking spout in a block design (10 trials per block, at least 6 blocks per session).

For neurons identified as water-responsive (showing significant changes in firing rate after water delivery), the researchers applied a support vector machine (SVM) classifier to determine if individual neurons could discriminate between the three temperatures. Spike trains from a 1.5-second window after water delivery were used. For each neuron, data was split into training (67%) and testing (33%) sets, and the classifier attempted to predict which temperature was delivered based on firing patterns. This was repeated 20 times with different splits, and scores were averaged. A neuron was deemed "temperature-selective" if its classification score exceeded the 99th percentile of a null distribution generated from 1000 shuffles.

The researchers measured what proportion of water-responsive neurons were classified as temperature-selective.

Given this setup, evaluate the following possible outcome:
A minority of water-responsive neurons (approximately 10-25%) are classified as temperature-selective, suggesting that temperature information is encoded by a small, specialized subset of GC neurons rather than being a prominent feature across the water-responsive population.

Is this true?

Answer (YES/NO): NO